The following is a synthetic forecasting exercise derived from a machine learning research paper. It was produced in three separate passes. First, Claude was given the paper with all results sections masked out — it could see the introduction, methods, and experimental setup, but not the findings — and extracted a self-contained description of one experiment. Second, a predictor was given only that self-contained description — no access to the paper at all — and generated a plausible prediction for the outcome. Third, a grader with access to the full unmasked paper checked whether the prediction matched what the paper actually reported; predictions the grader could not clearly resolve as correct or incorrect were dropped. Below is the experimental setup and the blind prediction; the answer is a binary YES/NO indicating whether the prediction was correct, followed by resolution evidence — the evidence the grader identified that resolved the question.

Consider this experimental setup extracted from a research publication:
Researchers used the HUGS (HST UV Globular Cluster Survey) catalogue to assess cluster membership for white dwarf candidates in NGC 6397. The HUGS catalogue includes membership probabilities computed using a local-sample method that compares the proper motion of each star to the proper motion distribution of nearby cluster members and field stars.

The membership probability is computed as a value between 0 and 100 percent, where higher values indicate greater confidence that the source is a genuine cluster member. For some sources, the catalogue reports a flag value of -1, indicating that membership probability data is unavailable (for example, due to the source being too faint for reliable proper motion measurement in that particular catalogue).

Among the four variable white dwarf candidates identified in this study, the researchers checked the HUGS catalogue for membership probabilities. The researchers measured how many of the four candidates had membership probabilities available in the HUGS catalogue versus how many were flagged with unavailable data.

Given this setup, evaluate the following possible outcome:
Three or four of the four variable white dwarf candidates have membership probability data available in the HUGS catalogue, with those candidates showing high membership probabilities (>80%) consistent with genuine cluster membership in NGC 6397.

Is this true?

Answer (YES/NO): NO